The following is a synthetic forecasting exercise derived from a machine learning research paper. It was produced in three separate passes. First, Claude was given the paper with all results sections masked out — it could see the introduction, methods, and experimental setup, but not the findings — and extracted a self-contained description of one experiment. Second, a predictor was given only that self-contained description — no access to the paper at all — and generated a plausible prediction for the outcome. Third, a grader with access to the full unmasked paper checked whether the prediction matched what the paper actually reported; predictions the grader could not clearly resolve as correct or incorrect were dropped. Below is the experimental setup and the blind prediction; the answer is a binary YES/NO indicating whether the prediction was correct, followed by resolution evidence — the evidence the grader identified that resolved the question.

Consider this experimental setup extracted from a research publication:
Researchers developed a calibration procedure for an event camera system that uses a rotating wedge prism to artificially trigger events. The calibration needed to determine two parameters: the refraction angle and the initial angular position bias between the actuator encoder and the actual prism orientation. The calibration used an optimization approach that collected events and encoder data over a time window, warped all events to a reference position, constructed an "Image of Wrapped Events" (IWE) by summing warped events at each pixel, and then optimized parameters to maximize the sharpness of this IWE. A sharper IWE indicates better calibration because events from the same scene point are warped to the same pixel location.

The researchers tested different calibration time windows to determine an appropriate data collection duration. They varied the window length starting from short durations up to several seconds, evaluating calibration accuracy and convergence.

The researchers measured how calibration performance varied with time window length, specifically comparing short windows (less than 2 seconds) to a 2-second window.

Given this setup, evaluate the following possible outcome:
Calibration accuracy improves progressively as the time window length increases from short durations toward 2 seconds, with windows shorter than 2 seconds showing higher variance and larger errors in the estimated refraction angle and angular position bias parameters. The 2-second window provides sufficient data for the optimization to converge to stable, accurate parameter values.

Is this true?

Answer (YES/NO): NO